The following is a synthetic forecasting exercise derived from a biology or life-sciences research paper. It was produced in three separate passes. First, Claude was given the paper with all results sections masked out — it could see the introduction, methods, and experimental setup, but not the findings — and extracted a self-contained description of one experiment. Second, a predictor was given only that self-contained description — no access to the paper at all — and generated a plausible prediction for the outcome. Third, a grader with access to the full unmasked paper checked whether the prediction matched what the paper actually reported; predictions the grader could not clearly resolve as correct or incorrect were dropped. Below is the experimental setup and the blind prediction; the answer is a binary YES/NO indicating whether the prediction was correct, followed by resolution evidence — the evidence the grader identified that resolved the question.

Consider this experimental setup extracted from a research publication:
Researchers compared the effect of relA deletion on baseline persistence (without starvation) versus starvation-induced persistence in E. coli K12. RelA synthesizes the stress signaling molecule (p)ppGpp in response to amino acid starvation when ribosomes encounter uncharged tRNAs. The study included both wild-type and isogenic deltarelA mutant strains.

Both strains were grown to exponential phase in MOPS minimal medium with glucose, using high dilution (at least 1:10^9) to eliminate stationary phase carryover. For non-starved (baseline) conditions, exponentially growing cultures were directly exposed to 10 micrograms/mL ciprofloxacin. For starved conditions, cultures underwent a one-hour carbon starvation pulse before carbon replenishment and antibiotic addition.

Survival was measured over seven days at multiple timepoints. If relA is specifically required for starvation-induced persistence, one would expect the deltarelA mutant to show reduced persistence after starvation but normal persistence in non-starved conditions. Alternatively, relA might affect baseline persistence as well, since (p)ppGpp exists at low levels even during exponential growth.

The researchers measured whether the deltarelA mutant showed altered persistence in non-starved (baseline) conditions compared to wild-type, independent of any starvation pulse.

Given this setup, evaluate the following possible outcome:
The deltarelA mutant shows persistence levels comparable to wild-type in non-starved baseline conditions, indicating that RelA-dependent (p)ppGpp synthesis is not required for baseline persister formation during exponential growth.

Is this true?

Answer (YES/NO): YES